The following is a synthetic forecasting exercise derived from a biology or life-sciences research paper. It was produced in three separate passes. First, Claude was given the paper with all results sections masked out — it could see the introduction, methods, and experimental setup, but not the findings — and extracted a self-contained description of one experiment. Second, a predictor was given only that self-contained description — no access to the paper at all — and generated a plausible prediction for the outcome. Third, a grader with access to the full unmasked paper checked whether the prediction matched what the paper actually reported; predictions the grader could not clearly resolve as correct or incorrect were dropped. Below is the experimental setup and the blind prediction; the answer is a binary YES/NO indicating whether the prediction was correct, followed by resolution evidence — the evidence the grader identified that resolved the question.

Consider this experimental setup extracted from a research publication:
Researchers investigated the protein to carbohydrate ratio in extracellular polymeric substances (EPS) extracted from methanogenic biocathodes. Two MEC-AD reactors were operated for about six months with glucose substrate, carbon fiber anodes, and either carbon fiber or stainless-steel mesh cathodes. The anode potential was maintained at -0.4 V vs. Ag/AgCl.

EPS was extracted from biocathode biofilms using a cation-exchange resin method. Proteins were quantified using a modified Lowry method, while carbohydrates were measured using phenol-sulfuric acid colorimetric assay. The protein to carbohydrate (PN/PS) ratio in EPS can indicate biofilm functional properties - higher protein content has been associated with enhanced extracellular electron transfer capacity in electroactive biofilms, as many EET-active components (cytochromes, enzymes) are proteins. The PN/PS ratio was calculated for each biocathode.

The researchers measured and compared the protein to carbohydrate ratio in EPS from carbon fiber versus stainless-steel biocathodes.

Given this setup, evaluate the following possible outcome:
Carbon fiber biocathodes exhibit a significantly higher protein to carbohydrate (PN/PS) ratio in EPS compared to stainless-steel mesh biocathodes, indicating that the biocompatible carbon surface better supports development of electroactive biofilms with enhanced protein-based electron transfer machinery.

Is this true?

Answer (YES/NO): NO